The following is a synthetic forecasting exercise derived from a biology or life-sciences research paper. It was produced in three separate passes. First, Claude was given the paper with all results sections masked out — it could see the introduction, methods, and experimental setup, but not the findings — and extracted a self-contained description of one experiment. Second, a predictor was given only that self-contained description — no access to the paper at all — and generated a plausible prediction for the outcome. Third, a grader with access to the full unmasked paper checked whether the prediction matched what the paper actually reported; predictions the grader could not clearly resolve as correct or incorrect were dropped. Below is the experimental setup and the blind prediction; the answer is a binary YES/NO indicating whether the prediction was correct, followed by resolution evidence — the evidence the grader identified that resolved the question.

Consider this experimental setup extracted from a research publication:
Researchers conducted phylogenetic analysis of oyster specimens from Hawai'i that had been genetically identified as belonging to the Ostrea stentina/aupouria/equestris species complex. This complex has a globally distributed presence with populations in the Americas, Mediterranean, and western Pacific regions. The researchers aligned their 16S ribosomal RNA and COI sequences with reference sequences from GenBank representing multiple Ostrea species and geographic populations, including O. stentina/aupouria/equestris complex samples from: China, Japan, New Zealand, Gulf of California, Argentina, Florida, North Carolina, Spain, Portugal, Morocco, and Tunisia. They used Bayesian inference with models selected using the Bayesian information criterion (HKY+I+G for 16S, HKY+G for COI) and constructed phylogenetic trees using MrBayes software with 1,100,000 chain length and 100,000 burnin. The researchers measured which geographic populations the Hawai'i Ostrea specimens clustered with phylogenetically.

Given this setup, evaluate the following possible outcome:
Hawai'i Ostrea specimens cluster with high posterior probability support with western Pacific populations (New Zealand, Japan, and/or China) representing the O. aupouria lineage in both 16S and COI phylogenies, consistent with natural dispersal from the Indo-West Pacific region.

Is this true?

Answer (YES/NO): YES